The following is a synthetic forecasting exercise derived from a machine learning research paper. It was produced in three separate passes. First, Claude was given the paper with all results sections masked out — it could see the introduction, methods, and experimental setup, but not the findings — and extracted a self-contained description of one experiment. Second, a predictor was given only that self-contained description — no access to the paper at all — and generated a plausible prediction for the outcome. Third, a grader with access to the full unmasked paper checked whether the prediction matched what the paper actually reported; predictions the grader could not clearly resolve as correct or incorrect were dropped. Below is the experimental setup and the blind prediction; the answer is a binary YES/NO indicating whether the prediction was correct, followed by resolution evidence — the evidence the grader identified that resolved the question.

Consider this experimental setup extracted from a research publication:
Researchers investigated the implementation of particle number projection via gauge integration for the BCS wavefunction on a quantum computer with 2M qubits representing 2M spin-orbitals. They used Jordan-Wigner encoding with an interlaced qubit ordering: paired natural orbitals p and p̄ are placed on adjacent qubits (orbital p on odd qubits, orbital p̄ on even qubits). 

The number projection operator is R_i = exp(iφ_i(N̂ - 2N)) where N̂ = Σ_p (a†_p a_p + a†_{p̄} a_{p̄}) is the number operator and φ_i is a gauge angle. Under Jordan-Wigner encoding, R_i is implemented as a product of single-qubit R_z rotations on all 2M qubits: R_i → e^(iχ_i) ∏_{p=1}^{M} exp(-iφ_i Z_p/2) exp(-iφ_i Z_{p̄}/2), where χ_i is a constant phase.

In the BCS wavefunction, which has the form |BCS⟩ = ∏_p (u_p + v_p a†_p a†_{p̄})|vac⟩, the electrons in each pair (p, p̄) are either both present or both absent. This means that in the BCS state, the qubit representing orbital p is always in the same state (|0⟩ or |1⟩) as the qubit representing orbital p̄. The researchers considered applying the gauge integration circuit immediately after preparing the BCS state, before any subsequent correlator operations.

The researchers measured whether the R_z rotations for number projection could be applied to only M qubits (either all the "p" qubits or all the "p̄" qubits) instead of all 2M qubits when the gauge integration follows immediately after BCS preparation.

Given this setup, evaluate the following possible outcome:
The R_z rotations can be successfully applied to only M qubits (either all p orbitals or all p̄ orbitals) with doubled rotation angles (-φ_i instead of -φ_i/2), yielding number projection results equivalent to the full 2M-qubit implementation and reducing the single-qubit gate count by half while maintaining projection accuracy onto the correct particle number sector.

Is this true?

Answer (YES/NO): NO